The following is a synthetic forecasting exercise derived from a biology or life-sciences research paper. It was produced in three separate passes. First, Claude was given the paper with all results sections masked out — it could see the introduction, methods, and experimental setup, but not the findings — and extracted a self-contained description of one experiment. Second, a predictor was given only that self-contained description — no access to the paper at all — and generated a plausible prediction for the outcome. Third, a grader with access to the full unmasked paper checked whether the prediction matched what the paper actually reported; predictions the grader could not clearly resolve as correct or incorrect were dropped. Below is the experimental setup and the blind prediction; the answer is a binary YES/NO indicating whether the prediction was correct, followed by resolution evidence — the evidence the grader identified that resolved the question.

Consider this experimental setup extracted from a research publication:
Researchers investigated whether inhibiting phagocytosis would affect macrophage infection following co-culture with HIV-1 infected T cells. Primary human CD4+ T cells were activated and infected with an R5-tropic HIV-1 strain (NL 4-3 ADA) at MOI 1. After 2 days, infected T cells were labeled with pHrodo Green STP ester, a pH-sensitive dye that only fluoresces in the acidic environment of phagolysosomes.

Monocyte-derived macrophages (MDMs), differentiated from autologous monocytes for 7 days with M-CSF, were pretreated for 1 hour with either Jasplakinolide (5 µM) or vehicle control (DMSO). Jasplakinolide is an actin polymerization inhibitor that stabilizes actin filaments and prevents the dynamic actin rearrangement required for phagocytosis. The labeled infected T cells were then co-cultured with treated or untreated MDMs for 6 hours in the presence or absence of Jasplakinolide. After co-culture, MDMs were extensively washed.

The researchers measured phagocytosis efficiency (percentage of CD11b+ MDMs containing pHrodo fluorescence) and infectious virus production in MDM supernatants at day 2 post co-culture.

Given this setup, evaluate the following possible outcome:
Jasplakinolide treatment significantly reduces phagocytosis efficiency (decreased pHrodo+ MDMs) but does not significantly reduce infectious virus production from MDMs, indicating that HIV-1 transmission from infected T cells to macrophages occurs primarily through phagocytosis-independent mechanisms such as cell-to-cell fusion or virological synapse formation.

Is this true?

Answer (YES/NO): NO